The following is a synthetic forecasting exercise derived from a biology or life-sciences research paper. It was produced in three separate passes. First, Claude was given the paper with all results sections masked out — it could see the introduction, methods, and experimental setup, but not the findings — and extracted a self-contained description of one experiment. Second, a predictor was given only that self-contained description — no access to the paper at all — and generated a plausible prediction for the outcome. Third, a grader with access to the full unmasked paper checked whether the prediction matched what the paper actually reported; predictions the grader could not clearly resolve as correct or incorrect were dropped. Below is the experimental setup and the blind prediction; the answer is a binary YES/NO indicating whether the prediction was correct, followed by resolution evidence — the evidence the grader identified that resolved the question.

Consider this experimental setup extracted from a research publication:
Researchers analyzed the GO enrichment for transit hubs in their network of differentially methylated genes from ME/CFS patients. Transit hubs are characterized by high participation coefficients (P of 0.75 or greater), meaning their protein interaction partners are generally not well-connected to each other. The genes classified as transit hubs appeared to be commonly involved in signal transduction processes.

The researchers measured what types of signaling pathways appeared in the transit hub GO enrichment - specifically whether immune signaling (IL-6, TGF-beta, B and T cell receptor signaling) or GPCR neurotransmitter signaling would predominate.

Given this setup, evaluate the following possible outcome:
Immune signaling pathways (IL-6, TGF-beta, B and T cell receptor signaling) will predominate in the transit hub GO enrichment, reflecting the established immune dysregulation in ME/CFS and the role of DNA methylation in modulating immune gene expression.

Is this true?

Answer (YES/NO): YES